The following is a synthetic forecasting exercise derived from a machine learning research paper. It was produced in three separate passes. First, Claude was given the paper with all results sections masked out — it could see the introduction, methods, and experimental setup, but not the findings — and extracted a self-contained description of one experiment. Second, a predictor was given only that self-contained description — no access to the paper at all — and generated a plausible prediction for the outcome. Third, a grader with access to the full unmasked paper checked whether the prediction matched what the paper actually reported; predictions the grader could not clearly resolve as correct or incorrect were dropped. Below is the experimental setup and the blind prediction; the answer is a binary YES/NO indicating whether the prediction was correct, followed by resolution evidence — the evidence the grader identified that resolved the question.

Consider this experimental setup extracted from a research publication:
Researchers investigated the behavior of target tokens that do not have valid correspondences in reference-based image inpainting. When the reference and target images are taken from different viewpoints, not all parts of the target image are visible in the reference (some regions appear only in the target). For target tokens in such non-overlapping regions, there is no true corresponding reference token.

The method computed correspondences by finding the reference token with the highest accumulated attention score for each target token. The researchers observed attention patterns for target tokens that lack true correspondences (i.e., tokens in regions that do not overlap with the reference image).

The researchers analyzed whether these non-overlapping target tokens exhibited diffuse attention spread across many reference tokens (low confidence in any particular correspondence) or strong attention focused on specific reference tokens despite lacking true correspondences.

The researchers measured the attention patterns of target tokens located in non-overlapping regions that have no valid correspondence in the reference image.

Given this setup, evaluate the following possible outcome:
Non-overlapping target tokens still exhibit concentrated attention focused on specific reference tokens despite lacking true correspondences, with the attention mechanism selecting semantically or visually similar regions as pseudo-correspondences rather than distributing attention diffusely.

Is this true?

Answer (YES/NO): NO